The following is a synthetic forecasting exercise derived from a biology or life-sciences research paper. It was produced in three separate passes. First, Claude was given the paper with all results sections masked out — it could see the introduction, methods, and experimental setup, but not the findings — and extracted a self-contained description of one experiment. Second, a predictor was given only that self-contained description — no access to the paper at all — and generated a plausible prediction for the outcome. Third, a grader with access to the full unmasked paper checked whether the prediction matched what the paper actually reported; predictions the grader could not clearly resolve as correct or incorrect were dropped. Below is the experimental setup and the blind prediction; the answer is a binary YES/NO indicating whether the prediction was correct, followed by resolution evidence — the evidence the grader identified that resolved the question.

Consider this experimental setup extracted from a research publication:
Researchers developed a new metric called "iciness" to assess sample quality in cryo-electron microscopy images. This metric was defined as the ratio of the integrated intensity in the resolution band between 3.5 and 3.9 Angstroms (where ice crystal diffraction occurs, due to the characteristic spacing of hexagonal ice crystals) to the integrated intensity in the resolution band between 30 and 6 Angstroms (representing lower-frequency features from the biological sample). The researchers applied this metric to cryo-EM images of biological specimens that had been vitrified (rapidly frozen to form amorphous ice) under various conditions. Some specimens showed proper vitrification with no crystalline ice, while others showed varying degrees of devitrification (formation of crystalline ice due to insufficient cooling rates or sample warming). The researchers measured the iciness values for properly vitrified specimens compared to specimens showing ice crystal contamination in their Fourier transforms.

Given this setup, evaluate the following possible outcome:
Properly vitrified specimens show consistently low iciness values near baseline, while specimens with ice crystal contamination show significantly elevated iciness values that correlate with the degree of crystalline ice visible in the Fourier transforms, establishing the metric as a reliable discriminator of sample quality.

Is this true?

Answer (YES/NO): YES